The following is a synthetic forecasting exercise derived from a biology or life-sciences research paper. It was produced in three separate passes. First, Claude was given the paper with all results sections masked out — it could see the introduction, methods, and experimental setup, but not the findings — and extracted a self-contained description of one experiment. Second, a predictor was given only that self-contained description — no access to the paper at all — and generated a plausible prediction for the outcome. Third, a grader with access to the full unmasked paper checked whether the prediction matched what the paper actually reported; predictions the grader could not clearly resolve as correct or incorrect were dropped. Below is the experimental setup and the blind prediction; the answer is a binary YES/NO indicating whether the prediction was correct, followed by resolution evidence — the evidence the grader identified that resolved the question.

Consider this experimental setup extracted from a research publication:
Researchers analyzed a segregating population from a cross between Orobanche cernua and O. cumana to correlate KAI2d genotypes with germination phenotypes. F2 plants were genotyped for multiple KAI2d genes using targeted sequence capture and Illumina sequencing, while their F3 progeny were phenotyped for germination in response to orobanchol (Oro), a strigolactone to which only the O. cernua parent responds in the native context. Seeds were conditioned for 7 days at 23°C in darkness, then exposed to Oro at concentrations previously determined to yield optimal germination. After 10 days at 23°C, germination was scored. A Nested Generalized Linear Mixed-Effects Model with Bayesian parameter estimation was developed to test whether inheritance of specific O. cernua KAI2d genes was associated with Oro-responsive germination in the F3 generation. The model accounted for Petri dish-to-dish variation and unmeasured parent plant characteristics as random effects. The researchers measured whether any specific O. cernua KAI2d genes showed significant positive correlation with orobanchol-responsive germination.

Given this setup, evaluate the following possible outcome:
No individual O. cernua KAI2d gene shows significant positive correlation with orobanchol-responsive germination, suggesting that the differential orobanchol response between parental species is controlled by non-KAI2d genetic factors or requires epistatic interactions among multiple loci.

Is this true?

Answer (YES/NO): NO